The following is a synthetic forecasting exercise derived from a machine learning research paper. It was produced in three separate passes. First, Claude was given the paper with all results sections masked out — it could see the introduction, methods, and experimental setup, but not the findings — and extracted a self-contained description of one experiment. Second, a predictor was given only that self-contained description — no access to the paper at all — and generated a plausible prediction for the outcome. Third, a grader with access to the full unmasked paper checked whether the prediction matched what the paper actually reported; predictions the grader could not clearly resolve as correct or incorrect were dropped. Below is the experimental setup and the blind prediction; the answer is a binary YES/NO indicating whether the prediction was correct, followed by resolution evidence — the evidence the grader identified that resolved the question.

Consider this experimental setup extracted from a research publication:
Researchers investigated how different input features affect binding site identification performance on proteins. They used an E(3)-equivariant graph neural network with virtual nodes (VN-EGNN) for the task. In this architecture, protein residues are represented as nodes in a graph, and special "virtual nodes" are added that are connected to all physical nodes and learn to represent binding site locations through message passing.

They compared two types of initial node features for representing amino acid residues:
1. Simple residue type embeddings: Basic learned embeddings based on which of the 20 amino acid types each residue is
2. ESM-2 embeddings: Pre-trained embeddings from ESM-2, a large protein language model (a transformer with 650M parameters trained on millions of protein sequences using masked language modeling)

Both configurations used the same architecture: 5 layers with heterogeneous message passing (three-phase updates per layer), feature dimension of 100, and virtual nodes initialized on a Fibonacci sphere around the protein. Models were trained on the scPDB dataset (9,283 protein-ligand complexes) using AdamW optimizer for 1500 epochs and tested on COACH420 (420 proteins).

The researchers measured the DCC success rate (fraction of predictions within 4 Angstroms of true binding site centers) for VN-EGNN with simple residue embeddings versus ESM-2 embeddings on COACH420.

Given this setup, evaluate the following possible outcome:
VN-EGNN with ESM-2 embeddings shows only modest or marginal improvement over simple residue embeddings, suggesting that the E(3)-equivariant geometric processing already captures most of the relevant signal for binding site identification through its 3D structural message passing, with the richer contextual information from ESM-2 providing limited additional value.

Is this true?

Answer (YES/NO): NO